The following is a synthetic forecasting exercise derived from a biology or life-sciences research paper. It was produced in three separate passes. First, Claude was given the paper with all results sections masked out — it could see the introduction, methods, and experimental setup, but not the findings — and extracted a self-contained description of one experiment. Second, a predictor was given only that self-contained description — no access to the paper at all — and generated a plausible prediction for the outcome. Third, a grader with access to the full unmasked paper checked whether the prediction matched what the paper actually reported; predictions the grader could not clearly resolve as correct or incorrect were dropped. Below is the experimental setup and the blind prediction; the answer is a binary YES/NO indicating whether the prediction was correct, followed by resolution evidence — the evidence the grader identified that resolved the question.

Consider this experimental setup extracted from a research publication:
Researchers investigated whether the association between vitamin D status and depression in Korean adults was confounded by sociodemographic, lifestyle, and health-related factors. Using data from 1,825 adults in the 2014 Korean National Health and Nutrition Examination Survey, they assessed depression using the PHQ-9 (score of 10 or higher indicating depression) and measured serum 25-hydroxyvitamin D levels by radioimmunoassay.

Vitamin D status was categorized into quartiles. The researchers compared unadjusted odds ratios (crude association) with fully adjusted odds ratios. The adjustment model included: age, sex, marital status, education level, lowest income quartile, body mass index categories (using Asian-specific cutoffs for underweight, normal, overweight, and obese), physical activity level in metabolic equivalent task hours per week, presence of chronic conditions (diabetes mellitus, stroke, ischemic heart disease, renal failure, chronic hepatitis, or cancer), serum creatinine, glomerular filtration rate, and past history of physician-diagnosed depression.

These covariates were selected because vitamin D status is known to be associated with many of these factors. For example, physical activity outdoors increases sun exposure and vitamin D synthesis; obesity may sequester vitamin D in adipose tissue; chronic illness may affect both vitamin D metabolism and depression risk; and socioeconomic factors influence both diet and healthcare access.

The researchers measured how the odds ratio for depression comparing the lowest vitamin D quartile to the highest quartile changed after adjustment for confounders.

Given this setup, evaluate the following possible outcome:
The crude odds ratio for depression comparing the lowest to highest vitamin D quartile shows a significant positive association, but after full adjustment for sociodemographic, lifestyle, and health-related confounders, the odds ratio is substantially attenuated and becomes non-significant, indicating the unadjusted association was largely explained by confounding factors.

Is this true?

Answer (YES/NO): YES